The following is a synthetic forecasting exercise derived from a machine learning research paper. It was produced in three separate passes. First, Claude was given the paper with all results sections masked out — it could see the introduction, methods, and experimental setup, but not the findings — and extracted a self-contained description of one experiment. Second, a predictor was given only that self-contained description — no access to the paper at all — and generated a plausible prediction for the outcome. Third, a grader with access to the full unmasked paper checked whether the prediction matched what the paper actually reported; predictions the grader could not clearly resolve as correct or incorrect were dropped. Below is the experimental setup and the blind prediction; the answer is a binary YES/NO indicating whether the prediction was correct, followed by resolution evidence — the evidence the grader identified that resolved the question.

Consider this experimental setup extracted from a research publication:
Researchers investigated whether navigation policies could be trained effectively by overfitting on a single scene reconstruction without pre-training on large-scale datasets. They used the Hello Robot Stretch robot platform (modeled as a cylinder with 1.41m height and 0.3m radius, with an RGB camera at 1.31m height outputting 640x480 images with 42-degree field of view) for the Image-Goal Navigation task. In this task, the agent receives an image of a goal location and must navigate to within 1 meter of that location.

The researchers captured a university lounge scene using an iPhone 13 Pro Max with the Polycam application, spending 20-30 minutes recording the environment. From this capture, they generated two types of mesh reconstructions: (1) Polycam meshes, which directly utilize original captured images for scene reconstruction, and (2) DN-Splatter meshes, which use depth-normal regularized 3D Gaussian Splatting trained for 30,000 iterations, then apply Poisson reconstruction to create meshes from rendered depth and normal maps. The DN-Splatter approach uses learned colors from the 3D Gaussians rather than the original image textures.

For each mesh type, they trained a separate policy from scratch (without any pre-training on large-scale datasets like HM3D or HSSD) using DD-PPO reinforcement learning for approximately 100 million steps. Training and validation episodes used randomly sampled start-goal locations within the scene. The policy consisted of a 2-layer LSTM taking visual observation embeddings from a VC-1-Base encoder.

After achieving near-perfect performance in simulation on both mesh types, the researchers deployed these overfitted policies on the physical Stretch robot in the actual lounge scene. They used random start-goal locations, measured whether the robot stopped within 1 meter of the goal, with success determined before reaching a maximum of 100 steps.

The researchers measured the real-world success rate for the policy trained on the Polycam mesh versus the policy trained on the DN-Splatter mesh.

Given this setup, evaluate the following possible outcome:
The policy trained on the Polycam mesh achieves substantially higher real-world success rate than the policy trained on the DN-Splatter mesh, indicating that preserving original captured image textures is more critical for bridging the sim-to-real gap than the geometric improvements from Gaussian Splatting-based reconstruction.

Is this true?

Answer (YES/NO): YES